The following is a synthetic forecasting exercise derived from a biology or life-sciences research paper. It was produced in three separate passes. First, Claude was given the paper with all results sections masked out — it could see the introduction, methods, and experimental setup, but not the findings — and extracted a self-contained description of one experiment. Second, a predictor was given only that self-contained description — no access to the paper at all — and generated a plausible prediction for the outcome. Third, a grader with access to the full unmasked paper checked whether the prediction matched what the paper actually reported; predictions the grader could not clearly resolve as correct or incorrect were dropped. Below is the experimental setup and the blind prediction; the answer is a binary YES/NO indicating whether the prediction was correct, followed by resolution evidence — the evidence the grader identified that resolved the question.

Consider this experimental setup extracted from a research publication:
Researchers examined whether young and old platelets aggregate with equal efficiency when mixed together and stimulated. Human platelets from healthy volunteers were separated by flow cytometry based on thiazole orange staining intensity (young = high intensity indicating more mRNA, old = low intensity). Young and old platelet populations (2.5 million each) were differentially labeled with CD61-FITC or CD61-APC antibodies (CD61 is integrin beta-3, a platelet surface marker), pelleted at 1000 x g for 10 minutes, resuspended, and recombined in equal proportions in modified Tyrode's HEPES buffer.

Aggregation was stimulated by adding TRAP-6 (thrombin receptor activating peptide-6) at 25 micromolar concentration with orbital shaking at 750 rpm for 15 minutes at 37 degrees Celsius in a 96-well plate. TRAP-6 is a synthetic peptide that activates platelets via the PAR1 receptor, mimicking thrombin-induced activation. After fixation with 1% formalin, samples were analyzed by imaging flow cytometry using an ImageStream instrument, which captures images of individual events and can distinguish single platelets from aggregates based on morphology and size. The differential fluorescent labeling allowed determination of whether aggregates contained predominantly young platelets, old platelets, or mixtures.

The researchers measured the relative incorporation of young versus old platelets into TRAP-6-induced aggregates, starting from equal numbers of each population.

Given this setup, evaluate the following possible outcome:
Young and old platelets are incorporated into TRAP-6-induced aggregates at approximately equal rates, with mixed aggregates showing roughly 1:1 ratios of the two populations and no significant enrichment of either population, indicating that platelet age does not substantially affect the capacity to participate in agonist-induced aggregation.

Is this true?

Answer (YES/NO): NO